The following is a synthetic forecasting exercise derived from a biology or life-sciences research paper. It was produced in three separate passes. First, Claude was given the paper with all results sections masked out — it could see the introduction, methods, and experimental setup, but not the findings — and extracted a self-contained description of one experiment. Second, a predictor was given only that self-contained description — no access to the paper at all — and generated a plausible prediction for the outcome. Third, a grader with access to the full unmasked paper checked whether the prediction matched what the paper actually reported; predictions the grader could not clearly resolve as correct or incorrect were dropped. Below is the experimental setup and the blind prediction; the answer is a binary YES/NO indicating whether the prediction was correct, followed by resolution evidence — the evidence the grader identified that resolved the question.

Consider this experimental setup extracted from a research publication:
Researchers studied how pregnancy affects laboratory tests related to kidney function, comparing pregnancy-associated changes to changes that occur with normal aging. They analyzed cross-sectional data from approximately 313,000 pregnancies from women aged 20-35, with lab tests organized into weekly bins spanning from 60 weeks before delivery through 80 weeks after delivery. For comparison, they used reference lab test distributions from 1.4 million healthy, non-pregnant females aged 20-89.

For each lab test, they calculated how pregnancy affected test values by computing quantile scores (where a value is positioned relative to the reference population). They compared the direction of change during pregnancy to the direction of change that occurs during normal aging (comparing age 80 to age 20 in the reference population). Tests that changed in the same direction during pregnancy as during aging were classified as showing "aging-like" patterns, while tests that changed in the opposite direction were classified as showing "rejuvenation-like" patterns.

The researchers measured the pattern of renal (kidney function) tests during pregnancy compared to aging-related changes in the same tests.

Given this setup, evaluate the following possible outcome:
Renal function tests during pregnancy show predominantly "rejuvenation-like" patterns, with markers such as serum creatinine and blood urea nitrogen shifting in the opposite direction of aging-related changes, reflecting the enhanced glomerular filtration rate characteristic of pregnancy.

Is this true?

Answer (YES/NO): YES